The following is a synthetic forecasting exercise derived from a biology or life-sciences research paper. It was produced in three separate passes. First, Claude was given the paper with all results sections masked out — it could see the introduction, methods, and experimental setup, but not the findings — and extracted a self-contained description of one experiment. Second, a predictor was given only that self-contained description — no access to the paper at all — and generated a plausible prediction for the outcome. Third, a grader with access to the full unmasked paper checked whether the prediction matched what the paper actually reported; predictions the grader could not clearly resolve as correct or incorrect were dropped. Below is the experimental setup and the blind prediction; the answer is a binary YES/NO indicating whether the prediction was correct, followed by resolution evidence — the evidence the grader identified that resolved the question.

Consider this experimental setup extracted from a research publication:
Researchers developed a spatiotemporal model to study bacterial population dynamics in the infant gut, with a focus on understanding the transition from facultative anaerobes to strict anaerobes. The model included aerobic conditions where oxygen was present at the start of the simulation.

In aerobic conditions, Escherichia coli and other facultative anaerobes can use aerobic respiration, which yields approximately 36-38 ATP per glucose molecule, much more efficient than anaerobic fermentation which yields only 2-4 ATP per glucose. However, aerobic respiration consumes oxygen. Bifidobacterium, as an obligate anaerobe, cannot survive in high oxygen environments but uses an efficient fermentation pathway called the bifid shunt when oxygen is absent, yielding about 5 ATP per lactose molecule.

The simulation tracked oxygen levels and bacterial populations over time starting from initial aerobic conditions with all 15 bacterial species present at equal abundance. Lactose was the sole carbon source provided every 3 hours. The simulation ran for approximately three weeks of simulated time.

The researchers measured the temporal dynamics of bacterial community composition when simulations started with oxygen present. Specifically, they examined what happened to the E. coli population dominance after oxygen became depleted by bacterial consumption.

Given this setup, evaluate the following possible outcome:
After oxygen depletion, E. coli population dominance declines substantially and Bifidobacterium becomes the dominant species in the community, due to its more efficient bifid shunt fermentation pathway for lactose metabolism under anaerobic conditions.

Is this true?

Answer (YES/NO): YES